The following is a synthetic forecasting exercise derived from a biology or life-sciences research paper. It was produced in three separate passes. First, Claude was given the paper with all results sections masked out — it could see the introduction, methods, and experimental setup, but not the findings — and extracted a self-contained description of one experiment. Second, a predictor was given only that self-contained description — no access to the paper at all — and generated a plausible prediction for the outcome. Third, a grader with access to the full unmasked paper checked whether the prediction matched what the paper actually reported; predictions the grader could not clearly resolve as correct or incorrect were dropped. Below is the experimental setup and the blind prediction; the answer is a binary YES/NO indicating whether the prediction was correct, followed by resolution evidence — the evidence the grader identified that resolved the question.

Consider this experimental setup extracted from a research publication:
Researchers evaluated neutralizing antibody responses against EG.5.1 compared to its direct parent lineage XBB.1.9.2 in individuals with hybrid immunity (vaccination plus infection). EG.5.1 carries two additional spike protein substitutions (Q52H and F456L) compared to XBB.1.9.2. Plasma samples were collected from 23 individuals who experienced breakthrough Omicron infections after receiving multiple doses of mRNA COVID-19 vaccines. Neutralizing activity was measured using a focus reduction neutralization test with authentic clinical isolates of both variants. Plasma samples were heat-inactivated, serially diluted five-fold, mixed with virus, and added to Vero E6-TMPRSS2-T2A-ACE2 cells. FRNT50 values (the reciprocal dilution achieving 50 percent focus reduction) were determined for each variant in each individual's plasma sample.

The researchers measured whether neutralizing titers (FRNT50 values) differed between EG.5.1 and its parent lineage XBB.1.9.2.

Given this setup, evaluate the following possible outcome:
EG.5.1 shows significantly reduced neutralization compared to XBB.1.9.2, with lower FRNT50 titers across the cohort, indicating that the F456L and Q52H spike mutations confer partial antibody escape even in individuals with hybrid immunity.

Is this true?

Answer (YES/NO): YES